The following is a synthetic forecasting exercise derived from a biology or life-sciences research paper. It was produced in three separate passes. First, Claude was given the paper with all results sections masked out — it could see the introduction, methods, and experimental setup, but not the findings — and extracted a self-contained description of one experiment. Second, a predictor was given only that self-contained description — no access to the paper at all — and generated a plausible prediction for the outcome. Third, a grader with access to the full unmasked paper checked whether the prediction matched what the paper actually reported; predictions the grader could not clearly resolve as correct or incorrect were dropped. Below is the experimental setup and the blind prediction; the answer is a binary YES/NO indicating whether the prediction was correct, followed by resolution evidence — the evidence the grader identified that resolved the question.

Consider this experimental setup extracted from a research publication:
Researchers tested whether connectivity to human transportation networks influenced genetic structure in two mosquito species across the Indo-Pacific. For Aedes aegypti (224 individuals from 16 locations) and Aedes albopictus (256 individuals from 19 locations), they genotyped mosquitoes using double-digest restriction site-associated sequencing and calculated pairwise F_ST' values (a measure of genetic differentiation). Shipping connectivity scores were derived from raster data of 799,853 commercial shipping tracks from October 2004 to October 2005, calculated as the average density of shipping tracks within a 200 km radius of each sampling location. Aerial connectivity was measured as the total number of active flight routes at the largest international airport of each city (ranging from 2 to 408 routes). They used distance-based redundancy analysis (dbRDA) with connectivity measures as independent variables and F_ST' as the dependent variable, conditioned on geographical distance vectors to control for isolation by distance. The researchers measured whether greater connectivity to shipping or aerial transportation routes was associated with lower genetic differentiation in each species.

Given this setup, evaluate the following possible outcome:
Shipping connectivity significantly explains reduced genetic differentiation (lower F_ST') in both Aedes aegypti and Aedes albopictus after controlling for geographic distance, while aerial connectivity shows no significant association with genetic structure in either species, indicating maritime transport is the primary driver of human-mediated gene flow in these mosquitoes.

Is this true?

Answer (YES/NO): NO